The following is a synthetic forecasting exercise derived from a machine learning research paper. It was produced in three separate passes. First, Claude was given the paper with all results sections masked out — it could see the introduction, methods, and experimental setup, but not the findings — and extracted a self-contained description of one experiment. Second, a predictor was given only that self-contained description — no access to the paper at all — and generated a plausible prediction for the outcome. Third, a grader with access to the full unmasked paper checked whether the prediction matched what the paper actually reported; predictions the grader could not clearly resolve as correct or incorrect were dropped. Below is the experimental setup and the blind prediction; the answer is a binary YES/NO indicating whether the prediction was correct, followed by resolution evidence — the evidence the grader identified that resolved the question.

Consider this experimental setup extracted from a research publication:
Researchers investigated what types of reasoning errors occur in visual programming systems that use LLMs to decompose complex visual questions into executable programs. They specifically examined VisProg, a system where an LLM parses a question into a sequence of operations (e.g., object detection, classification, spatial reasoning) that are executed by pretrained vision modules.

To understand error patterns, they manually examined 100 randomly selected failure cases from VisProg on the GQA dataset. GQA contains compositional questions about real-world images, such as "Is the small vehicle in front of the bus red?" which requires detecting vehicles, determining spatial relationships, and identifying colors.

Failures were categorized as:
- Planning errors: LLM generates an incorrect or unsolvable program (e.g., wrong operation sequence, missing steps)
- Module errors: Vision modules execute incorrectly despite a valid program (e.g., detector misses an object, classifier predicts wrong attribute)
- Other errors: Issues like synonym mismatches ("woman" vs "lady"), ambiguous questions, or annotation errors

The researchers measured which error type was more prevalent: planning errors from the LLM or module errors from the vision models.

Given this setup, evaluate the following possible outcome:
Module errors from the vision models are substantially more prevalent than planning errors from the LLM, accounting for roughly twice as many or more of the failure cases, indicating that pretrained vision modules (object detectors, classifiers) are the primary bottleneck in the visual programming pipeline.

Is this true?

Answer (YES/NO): NO